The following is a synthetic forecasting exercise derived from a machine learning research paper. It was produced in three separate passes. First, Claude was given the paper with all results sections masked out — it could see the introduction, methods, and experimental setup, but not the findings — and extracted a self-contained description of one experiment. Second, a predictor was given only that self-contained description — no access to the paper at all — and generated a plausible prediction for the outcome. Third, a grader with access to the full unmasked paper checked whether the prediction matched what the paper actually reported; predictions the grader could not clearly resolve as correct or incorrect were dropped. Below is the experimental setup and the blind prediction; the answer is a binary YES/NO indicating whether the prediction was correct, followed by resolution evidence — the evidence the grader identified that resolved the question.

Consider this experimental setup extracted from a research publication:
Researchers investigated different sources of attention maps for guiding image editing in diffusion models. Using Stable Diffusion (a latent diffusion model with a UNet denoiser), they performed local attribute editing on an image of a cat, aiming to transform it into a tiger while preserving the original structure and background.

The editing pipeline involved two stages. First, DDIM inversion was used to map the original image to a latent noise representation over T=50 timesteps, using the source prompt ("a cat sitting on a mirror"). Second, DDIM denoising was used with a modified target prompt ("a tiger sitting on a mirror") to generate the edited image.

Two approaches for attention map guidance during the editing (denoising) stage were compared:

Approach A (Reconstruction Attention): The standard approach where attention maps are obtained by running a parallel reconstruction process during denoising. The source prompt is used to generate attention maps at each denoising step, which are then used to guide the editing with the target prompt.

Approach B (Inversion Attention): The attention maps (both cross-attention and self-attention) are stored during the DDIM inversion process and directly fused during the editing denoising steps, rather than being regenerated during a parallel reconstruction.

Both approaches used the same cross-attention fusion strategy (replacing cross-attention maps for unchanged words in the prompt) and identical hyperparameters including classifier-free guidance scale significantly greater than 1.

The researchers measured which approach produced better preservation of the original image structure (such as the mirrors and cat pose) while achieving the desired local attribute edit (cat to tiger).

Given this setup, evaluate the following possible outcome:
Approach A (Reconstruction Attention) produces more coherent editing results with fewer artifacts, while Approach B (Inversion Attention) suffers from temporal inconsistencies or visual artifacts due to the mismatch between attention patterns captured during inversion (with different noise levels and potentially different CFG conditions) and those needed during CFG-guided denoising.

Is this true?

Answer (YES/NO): NO